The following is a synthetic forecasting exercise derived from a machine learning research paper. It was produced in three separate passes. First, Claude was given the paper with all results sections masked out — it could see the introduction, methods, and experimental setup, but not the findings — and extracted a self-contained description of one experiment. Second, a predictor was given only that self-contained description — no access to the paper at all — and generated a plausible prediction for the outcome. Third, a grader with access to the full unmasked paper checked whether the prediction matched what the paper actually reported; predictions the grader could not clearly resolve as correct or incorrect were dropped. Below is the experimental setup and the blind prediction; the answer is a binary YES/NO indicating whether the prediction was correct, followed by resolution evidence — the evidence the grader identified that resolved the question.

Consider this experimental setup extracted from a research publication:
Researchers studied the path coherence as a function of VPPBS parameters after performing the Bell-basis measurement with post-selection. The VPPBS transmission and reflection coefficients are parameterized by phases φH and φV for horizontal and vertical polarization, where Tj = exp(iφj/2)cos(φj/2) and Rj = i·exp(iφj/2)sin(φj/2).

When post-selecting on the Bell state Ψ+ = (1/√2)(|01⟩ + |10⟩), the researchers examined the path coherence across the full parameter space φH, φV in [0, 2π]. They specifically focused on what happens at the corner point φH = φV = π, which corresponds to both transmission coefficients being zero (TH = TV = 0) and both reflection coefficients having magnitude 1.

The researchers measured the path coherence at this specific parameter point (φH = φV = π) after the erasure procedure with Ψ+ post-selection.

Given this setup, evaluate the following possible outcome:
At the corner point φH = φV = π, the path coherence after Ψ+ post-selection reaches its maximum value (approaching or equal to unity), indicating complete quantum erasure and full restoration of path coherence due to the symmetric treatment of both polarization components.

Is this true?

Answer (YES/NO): NO